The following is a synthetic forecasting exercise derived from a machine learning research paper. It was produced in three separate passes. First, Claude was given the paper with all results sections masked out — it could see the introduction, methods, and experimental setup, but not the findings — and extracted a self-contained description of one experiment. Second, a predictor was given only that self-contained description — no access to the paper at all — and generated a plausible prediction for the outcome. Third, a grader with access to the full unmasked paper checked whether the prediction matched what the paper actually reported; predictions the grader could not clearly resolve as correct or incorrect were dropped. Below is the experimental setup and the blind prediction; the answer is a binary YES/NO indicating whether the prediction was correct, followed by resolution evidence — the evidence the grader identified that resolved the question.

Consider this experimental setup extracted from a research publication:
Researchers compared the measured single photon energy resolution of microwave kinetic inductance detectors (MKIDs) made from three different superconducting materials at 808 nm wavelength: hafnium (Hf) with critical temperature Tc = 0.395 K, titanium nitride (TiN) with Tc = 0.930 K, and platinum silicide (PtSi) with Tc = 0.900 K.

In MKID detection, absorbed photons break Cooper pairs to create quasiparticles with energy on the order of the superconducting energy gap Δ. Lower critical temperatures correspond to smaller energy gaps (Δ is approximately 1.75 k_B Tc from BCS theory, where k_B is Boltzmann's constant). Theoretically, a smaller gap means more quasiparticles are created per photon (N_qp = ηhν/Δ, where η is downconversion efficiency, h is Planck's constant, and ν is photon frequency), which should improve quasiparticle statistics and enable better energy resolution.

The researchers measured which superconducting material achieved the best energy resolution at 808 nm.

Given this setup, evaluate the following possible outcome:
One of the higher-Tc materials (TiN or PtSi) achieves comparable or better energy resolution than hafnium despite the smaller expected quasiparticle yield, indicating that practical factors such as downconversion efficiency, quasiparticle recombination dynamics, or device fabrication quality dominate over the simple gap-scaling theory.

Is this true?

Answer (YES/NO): NO